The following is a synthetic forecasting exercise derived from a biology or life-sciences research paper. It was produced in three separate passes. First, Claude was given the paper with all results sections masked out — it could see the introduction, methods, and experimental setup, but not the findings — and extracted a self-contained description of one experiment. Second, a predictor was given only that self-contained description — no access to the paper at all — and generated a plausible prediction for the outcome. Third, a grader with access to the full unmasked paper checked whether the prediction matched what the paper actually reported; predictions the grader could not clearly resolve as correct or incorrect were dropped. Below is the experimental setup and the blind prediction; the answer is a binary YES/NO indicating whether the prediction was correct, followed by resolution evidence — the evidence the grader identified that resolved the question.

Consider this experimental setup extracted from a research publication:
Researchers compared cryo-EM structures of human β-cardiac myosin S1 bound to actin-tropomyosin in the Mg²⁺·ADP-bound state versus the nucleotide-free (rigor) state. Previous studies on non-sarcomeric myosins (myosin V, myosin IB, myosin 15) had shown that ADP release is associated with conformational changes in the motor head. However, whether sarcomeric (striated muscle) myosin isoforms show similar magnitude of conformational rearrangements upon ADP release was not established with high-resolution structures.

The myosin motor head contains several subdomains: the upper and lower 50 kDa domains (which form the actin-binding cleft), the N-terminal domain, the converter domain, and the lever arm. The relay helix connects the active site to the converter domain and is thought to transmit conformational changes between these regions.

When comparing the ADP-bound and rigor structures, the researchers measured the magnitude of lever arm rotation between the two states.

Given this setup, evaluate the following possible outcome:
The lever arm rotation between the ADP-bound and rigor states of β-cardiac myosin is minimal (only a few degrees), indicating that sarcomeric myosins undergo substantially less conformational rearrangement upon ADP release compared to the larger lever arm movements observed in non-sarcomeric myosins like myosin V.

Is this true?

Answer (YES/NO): NO